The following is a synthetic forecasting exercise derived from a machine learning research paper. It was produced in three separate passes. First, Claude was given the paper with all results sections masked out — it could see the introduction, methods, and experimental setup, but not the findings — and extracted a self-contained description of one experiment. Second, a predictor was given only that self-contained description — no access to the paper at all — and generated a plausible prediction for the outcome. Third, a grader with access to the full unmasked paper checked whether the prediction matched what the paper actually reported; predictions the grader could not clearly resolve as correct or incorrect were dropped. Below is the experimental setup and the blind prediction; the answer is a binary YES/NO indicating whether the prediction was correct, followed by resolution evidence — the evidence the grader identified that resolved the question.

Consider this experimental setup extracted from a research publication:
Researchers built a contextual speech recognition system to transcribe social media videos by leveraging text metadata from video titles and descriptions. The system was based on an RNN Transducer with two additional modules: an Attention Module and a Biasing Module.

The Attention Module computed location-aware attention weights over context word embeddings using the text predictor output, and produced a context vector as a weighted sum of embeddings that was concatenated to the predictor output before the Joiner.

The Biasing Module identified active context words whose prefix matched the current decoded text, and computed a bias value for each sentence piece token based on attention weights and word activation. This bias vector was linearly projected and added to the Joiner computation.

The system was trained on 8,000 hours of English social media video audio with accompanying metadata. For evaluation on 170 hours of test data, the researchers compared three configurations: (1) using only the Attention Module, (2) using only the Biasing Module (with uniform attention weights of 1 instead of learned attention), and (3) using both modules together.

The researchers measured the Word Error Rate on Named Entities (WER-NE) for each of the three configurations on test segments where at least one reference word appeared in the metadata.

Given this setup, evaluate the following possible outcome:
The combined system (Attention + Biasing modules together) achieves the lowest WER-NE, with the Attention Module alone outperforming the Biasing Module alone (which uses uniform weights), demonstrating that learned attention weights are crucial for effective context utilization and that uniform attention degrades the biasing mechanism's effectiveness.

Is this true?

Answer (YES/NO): NO